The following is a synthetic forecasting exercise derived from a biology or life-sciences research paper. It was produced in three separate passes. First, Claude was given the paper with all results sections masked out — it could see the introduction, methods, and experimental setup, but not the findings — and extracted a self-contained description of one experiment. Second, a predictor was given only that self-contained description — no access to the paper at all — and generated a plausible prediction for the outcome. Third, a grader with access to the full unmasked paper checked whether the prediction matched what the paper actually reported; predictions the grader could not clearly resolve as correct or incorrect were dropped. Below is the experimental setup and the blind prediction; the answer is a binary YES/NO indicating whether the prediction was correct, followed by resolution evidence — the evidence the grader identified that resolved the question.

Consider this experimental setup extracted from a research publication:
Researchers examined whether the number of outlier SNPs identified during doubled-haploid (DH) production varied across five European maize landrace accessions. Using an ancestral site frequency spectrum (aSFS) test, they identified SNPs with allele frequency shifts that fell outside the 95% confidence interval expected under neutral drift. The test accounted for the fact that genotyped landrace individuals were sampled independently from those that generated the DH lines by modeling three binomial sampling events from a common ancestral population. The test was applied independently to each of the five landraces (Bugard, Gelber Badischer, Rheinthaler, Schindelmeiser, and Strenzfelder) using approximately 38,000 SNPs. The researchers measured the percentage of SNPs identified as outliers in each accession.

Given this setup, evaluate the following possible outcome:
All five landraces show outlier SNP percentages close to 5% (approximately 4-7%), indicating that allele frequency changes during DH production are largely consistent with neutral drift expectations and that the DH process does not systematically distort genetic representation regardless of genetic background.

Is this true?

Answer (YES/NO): NO